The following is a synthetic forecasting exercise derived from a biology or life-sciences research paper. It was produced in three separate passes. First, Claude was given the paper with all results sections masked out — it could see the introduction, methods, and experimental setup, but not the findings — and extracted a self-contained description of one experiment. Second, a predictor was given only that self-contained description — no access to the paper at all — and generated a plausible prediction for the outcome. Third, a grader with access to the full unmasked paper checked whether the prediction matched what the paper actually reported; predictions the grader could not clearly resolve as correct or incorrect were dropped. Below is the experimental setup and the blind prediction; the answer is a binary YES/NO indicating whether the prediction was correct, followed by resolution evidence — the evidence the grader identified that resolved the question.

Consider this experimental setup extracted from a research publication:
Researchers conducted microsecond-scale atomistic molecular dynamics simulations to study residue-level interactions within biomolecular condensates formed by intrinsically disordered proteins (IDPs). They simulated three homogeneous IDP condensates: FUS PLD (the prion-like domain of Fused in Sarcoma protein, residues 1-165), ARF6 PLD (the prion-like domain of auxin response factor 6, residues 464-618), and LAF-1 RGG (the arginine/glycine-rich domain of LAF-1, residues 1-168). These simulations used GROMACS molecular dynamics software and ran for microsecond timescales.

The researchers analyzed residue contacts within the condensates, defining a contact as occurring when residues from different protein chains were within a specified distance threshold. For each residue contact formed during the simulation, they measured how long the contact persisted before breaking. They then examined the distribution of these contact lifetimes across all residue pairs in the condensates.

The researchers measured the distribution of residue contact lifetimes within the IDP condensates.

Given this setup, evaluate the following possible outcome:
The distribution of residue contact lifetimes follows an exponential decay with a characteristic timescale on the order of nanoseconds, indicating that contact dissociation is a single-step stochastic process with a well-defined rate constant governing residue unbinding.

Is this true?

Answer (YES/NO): NO